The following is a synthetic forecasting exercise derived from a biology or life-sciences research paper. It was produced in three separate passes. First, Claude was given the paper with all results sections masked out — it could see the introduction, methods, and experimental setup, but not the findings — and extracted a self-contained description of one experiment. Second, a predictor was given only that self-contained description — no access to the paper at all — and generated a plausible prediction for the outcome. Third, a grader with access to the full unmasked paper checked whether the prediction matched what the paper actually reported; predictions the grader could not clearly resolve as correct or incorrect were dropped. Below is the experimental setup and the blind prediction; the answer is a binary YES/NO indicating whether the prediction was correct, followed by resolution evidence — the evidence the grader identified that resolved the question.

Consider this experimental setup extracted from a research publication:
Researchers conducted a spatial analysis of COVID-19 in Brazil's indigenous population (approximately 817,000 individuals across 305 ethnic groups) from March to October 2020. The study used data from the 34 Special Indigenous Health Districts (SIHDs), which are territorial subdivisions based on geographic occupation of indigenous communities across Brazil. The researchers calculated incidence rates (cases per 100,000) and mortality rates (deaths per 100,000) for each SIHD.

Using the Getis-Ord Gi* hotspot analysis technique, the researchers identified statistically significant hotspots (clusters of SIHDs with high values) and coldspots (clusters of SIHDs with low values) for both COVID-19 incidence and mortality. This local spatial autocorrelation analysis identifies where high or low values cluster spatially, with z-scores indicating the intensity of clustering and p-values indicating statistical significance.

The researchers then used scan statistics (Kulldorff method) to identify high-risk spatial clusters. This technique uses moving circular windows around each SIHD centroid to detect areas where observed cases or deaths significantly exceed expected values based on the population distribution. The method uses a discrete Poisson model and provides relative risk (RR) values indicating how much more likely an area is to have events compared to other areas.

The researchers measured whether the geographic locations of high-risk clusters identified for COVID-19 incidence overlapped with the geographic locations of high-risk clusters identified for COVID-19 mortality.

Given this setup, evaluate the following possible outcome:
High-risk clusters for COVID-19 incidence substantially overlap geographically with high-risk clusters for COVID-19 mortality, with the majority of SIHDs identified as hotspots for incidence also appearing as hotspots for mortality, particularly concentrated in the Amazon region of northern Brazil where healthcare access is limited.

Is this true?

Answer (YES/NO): NO